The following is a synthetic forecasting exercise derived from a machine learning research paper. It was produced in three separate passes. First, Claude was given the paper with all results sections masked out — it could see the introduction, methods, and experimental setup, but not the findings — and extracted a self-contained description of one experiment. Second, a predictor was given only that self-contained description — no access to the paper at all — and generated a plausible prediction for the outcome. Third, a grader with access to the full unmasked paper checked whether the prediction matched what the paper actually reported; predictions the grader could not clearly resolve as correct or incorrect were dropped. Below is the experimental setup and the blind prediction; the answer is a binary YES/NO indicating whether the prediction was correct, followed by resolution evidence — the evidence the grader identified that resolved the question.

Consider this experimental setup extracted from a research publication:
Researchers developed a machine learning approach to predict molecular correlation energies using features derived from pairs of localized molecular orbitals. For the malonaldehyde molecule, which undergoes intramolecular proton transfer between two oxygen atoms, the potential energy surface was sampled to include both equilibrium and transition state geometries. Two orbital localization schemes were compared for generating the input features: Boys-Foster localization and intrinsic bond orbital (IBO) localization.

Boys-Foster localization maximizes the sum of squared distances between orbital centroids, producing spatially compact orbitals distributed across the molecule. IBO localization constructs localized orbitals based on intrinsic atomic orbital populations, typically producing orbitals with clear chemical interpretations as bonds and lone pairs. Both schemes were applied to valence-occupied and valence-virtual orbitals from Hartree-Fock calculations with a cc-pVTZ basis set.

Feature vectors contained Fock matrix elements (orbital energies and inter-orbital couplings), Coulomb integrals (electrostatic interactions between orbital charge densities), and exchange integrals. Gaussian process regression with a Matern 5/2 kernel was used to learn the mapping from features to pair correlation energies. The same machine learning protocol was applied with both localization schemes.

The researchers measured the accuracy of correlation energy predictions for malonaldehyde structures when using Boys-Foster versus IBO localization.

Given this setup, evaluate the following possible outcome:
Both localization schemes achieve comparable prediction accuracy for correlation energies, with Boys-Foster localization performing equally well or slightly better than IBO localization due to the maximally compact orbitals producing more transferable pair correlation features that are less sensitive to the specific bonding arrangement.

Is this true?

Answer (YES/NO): NO